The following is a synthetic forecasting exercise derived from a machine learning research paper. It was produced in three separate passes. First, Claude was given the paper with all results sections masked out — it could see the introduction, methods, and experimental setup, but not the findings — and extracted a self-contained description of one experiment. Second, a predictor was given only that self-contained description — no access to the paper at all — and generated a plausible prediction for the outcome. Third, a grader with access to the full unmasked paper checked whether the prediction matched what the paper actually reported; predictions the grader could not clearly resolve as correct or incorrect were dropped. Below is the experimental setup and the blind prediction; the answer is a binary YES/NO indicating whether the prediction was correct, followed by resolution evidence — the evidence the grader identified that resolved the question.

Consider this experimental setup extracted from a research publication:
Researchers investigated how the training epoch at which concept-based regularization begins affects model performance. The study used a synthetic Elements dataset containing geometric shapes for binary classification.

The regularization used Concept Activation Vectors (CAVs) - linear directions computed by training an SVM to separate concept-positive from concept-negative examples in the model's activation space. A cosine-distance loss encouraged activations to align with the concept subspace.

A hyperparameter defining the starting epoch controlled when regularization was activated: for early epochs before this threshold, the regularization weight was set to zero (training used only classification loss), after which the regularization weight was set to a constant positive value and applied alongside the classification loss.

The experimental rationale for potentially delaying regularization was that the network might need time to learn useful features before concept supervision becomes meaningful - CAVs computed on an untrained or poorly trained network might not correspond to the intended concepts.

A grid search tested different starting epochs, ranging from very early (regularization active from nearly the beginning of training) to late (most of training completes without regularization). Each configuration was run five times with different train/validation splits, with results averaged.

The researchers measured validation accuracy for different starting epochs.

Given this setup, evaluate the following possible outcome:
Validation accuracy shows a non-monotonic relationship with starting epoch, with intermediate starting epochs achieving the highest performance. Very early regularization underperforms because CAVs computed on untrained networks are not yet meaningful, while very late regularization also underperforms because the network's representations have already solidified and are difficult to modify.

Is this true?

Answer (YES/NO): NO